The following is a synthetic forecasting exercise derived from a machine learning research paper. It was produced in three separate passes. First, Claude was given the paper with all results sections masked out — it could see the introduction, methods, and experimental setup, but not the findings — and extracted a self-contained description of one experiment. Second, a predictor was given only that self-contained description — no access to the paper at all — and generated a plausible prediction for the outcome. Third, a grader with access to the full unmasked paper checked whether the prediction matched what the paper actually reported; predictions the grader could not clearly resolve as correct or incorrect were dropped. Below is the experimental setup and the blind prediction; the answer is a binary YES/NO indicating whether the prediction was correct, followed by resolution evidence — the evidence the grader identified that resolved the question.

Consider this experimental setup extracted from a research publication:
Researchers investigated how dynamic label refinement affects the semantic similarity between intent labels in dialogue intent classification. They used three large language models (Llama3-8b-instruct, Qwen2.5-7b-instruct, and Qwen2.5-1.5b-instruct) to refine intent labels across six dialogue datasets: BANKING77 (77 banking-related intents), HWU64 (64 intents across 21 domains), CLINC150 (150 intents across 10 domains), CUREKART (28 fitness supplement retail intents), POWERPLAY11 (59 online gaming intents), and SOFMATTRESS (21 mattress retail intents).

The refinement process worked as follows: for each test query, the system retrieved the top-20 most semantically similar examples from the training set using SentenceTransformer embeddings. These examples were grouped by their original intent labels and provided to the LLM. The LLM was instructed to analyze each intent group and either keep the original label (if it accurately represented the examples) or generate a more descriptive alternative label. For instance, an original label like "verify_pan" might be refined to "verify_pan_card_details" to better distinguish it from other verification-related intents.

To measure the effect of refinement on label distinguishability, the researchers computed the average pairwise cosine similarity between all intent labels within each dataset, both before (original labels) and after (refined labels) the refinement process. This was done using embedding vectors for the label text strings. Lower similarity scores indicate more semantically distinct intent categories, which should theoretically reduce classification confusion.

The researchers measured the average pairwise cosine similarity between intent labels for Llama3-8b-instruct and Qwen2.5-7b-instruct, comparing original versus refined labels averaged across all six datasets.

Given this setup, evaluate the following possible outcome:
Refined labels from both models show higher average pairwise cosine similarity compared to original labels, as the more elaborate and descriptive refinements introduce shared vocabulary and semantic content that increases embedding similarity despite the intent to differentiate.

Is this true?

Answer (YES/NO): NO